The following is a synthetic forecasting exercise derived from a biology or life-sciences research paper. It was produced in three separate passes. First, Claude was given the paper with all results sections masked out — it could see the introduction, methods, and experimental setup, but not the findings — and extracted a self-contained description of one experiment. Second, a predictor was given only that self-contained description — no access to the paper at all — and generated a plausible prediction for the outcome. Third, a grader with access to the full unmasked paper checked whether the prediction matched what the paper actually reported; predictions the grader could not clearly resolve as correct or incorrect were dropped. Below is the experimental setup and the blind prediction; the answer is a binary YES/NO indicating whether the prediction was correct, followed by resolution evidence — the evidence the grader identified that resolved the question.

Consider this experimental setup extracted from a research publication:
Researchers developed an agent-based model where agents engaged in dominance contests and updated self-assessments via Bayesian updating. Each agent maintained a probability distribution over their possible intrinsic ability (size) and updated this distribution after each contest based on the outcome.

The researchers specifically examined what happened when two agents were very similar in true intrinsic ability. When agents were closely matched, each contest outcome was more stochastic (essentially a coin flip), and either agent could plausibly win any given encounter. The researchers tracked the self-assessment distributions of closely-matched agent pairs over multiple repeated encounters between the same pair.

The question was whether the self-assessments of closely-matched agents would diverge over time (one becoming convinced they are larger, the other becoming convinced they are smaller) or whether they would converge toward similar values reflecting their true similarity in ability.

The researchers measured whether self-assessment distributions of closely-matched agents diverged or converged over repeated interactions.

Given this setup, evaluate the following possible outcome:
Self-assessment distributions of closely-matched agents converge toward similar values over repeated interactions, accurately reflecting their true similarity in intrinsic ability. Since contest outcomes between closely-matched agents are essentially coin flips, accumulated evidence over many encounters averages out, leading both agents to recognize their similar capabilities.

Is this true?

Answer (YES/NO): NO